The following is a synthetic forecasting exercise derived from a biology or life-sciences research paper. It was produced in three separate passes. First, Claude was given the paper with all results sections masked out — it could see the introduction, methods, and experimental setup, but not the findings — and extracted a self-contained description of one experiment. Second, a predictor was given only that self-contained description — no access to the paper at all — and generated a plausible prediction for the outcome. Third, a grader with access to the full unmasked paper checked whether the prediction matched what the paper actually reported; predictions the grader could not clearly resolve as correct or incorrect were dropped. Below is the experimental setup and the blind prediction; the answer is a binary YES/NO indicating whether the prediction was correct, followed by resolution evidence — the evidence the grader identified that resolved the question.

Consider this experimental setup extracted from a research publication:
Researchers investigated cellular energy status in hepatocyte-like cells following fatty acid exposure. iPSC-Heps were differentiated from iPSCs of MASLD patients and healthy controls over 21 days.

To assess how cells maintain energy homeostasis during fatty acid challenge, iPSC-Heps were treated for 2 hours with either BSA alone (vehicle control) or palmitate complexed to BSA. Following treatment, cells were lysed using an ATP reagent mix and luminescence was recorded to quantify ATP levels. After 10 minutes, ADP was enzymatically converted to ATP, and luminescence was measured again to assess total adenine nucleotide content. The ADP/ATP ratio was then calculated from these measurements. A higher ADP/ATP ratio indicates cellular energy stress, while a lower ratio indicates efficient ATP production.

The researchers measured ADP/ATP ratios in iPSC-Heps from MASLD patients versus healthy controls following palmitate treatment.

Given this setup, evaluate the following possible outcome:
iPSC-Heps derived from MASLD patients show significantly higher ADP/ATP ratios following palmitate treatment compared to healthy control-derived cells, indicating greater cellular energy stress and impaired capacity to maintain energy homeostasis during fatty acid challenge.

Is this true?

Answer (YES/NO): NO